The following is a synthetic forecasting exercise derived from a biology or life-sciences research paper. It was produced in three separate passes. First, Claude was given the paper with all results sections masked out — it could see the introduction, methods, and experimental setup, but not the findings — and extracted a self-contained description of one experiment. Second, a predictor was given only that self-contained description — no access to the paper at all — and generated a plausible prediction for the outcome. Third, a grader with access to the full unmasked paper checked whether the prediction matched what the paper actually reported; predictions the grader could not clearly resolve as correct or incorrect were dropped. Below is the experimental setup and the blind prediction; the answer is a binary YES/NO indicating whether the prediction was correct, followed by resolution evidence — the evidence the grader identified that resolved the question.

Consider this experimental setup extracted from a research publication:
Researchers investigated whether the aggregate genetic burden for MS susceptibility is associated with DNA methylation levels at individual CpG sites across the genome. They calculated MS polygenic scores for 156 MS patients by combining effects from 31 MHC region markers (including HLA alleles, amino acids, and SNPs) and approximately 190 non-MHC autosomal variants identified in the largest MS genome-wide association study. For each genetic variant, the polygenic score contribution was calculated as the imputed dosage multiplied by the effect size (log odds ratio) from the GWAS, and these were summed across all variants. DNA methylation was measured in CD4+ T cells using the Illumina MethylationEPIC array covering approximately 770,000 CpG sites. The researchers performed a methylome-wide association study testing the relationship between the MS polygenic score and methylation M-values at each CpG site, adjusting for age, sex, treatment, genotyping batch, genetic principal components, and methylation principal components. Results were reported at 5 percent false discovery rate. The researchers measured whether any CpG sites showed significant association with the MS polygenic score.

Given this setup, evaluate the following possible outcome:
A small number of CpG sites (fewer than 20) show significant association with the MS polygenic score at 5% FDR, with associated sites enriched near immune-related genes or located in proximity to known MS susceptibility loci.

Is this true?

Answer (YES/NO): NO